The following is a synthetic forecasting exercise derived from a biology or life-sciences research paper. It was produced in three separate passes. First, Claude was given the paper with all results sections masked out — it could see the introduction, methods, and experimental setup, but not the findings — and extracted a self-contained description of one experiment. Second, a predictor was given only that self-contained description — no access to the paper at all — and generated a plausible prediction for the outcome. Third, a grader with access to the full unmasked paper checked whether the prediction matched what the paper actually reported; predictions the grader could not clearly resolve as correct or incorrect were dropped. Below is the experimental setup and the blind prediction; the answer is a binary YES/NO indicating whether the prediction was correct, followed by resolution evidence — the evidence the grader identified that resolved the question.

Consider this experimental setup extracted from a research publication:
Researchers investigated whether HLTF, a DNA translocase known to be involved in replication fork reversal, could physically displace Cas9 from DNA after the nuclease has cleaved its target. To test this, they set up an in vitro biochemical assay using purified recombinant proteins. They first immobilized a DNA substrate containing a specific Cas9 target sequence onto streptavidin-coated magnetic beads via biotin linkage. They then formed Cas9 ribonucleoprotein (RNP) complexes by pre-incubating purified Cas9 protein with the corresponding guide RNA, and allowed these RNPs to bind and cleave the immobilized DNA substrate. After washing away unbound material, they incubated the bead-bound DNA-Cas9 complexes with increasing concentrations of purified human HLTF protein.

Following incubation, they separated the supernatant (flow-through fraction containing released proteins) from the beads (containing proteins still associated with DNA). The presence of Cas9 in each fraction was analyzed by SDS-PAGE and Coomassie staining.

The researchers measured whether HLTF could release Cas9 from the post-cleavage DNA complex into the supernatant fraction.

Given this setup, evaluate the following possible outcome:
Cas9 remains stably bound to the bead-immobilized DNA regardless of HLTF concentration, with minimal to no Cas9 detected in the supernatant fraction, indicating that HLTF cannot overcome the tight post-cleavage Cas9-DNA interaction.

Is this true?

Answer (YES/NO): NO